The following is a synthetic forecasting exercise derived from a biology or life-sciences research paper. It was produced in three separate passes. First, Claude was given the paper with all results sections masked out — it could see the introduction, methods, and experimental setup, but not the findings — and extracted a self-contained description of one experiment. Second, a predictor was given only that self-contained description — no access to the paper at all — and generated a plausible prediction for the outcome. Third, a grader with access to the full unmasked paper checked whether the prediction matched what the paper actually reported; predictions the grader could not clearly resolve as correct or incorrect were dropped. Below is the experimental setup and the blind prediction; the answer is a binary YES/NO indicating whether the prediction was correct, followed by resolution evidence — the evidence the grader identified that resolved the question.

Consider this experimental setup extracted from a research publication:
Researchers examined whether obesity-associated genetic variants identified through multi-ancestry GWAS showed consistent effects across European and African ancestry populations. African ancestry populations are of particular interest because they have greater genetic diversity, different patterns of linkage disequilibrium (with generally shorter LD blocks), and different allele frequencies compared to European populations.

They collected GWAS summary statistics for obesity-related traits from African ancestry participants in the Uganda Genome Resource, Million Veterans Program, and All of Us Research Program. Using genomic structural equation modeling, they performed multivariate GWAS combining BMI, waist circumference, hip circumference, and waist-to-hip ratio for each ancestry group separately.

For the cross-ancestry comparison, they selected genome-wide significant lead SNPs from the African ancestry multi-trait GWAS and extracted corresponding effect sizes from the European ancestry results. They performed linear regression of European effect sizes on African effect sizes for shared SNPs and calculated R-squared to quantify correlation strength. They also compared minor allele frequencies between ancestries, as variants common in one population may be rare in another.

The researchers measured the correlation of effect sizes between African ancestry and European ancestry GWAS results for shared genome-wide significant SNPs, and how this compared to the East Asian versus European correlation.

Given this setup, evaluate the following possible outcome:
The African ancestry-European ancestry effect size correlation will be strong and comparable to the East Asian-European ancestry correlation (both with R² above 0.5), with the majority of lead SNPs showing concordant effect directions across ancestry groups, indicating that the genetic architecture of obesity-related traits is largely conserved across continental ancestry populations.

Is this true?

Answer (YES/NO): YES